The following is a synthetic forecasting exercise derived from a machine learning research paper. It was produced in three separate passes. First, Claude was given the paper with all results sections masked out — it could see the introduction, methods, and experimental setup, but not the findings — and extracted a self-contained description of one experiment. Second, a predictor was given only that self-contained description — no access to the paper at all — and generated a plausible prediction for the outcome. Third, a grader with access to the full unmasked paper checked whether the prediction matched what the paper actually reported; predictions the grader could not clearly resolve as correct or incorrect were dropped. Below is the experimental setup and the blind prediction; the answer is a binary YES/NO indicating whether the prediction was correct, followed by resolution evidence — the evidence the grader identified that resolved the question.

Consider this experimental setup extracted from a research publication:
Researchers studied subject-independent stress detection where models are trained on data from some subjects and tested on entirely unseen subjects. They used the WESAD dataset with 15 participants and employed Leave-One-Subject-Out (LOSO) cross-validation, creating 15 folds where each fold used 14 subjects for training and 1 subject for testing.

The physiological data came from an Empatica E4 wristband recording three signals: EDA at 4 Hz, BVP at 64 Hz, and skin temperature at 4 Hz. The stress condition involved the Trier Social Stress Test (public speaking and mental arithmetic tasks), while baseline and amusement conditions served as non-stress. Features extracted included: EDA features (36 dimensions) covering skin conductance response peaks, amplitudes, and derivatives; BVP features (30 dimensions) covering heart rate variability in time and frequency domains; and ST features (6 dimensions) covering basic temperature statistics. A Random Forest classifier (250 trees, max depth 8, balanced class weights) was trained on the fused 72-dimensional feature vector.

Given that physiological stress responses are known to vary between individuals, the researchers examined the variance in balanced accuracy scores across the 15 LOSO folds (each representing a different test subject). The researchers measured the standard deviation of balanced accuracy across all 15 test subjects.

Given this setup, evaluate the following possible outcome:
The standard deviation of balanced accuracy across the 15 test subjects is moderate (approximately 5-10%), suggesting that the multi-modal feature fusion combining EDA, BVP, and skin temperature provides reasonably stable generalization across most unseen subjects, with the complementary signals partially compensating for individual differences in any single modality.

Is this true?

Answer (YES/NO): NO